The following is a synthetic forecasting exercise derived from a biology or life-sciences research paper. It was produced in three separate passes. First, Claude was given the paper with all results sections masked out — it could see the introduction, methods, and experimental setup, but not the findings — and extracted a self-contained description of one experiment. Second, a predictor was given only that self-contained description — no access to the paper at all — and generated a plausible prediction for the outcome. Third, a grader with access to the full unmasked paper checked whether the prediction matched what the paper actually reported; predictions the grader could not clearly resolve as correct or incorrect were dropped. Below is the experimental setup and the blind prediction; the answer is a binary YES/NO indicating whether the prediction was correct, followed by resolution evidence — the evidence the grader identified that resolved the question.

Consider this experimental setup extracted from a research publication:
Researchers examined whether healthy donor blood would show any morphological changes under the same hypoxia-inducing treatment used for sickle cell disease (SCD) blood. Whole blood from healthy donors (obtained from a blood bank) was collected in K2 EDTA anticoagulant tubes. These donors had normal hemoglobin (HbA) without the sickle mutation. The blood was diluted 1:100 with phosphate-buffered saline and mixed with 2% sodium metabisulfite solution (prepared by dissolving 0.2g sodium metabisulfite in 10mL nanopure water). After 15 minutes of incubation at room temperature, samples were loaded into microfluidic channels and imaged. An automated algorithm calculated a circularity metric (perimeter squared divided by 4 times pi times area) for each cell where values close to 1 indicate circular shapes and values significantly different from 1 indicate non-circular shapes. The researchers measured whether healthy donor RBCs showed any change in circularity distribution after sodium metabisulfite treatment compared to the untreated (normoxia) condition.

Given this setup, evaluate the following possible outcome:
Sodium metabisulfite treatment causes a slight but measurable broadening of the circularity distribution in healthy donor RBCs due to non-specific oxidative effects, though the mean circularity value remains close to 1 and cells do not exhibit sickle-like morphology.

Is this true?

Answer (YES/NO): NO